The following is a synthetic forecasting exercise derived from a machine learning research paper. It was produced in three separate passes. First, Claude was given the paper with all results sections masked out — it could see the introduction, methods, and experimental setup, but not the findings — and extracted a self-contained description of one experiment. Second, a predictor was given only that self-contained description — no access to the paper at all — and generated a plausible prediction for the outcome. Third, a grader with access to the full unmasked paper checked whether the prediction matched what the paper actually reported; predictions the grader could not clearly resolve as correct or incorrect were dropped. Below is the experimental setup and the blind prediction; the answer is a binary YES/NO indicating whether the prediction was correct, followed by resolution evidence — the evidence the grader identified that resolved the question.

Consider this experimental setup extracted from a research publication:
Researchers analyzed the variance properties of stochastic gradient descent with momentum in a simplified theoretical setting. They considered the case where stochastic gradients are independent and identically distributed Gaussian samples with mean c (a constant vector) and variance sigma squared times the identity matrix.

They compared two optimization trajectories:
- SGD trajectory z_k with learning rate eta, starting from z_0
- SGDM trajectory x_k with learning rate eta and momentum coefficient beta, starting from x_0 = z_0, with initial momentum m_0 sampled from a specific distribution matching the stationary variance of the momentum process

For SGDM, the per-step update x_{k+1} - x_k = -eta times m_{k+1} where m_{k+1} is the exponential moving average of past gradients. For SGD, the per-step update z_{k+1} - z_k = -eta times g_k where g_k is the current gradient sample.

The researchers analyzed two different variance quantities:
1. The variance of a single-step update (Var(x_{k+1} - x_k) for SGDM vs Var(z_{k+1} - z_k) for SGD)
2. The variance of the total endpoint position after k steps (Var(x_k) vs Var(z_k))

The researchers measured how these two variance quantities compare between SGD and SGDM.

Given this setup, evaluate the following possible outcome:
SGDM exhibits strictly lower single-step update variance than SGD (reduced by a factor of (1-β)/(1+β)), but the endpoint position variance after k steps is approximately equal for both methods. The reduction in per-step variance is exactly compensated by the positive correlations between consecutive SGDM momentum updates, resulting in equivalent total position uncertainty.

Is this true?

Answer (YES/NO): YES